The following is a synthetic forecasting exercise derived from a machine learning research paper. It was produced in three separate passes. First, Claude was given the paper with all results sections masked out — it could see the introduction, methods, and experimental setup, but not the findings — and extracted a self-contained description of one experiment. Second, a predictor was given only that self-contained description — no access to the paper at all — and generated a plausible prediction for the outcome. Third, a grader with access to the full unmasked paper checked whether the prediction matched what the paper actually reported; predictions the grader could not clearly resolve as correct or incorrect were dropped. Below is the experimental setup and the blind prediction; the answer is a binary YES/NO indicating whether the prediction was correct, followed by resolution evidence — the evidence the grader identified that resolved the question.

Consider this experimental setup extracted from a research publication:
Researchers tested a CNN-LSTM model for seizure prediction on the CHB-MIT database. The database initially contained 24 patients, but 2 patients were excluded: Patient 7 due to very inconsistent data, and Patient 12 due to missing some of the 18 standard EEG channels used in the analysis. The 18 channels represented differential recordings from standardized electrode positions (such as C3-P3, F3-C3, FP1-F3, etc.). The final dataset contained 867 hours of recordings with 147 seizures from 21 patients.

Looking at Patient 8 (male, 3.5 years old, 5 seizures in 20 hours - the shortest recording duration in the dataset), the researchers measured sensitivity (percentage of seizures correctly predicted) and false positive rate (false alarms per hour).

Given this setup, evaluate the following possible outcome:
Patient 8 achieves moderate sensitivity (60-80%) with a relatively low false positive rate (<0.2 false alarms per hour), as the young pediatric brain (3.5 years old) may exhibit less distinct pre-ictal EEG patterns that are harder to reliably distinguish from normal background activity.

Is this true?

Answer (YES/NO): NO